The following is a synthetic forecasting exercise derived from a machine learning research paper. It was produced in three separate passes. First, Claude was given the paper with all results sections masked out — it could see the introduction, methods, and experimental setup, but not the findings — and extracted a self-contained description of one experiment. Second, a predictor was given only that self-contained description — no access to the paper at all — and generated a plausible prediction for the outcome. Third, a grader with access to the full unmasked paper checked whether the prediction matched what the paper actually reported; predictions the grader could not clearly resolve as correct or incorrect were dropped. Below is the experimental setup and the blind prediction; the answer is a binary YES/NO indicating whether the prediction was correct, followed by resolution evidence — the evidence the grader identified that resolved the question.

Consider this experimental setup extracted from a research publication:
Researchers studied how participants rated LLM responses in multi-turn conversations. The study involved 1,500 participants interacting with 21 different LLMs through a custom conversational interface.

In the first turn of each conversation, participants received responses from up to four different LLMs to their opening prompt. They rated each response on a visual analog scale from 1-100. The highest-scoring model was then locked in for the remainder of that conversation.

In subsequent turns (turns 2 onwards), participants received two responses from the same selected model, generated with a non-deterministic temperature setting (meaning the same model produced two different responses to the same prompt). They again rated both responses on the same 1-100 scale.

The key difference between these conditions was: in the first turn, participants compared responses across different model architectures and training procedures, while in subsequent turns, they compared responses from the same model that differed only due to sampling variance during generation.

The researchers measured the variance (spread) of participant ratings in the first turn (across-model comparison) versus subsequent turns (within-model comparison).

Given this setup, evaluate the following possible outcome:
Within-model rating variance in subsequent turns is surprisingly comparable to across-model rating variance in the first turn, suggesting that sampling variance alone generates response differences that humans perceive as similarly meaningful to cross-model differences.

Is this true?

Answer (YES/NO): NO